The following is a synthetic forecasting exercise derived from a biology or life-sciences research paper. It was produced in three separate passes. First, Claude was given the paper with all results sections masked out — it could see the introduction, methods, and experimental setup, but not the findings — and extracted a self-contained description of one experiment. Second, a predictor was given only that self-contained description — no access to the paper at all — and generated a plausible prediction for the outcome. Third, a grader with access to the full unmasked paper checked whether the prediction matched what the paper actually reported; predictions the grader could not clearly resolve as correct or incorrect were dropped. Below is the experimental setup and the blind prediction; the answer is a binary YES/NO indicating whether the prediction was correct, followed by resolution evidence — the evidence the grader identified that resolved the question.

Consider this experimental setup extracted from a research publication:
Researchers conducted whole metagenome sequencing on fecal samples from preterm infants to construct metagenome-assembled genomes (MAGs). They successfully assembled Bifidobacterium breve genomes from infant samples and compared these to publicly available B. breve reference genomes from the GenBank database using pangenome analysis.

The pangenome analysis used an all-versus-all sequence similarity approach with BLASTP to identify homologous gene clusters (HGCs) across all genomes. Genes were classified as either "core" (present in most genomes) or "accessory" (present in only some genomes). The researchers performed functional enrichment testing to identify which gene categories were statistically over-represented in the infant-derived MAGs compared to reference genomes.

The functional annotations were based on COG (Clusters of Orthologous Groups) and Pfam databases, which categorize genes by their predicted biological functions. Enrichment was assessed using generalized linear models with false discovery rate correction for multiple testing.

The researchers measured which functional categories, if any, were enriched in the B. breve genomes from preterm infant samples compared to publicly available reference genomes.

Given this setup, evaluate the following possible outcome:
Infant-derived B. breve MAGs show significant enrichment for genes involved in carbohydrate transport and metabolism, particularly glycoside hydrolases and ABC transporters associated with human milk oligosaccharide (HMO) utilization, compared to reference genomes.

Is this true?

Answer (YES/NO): NO